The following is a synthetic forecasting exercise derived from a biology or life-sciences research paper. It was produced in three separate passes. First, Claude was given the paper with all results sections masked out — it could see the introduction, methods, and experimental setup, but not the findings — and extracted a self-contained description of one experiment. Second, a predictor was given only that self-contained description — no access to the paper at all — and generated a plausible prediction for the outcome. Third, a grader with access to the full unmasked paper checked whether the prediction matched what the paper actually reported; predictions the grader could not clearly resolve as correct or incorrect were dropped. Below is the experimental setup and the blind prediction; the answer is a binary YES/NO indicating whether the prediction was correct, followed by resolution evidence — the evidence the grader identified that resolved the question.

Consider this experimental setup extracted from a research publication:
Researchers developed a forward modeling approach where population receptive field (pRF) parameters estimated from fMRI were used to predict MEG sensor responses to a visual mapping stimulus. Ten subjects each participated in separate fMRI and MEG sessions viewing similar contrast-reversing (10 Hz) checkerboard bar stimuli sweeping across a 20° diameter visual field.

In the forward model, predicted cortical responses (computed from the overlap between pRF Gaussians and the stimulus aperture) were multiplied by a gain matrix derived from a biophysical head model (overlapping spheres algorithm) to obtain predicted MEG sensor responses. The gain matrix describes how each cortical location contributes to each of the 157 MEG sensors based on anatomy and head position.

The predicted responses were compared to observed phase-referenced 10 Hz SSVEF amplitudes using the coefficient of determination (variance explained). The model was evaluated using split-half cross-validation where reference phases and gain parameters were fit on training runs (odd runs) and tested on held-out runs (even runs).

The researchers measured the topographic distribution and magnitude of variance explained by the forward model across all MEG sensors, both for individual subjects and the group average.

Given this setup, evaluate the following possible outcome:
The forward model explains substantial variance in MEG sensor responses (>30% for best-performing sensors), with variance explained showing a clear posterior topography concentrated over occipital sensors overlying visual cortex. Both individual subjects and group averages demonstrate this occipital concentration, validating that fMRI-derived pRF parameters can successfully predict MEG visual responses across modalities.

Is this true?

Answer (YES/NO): YES